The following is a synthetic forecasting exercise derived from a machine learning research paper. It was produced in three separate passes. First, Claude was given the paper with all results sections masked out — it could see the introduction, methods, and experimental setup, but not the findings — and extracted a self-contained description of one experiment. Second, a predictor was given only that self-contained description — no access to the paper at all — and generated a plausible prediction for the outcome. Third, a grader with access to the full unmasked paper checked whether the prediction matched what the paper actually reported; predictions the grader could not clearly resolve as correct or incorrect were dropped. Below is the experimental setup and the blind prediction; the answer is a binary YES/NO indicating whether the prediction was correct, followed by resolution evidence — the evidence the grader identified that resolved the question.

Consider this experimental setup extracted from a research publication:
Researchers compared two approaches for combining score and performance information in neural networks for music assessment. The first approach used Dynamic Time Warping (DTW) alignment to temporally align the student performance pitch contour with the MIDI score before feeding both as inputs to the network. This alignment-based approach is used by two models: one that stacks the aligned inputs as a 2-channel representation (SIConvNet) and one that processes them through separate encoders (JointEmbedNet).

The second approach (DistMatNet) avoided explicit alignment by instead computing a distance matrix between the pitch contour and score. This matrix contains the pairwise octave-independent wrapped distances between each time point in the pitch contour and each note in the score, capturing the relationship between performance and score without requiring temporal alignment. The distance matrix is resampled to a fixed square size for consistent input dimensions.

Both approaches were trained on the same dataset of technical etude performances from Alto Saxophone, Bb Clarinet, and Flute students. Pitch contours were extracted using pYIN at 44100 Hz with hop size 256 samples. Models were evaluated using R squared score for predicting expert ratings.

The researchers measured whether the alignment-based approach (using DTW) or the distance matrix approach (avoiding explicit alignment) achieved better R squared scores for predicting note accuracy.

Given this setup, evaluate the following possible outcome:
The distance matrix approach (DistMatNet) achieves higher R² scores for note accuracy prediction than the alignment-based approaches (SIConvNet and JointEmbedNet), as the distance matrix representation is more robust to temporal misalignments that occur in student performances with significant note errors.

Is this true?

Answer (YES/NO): NO